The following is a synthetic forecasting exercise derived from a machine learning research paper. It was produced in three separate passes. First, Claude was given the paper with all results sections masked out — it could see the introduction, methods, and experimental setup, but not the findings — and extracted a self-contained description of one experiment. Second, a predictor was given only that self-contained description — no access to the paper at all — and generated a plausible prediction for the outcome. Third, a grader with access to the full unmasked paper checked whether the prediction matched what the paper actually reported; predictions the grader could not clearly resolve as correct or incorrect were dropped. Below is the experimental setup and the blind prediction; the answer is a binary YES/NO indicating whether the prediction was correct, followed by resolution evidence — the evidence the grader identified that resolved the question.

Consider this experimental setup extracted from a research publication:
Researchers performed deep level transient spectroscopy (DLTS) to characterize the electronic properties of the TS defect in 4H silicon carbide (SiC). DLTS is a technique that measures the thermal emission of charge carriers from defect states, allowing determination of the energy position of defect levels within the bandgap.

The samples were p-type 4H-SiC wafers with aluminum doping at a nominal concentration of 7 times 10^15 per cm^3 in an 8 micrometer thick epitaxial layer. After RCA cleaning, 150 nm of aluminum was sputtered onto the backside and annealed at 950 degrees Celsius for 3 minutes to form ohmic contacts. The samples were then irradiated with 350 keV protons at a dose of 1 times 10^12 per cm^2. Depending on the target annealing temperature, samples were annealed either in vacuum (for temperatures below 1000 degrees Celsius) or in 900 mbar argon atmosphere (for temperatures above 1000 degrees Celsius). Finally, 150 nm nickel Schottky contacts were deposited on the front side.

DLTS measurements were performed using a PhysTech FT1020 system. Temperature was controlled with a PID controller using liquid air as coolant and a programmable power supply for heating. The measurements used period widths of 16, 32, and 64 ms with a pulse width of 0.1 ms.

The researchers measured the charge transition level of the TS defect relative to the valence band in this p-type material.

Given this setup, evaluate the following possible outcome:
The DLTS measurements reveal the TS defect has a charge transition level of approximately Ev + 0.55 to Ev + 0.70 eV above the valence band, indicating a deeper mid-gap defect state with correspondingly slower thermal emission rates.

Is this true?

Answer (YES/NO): YES